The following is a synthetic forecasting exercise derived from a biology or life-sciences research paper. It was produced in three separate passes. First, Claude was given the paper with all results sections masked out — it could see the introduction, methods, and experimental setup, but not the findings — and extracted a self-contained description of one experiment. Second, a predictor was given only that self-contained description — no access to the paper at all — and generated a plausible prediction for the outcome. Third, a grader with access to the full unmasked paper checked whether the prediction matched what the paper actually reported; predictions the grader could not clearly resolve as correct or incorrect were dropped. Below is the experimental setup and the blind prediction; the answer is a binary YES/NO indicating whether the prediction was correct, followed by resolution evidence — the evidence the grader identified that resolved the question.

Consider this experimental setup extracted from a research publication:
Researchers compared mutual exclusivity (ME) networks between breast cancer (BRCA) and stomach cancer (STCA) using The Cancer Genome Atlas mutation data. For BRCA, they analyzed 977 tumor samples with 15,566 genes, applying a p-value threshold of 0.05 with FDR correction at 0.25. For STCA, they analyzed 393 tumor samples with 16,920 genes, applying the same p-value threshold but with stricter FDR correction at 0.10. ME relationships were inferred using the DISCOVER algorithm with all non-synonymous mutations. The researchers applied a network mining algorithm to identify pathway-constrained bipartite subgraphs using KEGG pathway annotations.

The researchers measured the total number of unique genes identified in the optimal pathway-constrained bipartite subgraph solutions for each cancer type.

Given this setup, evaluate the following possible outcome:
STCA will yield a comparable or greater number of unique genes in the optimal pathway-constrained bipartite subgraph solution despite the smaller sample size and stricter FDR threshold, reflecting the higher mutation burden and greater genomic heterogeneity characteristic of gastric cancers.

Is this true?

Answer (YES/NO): YES